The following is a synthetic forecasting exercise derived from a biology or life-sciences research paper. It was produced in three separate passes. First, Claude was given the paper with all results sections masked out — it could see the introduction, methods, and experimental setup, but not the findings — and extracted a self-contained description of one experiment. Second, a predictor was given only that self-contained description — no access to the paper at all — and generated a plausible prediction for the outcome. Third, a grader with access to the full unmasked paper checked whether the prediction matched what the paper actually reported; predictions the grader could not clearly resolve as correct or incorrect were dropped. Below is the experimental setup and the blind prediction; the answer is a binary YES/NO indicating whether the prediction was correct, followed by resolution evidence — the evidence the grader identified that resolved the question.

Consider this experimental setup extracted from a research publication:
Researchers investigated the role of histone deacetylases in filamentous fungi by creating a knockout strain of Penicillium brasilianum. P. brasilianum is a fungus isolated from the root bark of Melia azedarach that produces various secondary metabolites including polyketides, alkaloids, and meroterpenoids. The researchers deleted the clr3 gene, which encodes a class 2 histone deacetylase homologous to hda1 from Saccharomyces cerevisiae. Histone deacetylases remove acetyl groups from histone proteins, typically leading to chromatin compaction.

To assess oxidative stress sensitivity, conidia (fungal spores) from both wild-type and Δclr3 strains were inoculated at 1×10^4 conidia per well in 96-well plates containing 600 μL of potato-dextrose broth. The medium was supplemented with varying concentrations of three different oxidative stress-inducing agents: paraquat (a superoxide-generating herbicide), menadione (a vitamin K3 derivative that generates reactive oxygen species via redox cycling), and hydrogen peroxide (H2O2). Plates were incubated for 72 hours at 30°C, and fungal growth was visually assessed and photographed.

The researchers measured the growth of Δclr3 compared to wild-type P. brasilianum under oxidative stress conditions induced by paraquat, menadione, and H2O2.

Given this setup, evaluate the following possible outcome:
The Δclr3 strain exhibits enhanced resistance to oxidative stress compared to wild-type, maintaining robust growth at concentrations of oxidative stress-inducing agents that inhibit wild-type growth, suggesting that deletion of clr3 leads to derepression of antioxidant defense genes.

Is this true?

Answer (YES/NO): NO